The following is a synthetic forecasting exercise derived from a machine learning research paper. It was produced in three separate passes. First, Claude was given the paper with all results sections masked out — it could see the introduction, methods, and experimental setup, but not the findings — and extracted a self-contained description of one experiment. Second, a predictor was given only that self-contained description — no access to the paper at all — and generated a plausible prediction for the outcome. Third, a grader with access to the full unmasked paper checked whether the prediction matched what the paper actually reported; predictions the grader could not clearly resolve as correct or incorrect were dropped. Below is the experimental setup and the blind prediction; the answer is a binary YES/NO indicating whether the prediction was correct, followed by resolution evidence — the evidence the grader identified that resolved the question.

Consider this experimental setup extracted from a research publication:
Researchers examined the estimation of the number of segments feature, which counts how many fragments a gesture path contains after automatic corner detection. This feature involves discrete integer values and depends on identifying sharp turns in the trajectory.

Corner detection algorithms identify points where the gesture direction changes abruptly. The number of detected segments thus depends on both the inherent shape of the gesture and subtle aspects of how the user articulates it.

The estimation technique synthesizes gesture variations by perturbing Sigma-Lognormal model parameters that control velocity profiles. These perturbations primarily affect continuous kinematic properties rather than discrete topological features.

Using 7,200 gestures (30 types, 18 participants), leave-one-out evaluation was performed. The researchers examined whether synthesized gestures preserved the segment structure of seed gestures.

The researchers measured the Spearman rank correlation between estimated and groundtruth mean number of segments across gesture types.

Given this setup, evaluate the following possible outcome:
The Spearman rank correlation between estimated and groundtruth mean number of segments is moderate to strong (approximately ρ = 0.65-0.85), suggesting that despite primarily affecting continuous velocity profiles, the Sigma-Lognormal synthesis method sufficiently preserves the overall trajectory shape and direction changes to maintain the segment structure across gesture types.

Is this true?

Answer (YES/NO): NO